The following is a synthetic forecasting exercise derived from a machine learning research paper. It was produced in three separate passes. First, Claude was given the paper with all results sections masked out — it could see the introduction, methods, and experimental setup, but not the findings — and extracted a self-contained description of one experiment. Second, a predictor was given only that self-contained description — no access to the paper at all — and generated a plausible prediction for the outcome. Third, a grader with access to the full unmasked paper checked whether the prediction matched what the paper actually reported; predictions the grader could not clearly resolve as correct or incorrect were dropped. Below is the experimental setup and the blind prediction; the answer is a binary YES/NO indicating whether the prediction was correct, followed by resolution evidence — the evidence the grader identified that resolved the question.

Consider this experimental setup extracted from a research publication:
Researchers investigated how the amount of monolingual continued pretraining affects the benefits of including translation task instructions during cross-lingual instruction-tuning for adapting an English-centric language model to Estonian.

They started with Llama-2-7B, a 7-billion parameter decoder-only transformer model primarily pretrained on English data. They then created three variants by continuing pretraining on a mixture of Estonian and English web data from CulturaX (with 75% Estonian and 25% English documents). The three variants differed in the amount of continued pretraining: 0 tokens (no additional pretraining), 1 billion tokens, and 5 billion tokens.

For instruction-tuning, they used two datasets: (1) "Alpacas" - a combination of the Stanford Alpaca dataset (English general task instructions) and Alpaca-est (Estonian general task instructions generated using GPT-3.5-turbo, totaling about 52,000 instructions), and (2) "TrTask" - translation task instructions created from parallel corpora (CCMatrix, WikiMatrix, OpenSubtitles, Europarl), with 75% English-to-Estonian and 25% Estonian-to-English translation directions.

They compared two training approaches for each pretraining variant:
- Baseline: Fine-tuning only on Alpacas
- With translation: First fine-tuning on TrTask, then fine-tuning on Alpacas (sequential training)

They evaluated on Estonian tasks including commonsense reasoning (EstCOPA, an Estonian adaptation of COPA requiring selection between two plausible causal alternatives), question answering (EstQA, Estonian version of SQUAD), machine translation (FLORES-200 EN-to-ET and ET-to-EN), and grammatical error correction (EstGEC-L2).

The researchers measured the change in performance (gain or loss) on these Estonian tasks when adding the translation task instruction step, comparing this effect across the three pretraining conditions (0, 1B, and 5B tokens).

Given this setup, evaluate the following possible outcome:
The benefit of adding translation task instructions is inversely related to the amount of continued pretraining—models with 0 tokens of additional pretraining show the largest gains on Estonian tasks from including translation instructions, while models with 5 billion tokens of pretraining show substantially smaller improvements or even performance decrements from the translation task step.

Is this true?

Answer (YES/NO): YES